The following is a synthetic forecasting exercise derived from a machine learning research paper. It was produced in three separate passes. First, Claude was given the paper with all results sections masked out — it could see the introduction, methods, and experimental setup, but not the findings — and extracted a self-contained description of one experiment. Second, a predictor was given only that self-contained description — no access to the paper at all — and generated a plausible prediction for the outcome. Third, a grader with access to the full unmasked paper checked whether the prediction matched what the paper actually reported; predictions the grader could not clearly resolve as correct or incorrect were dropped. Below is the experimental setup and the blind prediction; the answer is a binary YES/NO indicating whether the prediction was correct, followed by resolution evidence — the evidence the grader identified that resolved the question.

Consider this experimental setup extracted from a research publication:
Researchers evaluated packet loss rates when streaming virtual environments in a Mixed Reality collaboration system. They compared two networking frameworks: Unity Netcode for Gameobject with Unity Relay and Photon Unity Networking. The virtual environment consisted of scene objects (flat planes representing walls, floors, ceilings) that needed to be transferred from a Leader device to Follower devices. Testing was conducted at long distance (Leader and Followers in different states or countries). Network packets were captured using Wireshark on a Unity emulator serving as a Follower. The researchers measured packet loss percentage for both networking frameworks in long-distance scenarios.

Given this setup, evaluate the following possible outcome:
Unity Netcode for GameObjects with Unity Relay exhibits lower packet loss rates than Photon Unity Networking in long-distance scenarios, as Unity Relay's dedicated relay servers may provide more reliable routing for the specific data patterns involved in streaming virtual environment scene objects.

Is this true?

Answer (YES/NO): NO